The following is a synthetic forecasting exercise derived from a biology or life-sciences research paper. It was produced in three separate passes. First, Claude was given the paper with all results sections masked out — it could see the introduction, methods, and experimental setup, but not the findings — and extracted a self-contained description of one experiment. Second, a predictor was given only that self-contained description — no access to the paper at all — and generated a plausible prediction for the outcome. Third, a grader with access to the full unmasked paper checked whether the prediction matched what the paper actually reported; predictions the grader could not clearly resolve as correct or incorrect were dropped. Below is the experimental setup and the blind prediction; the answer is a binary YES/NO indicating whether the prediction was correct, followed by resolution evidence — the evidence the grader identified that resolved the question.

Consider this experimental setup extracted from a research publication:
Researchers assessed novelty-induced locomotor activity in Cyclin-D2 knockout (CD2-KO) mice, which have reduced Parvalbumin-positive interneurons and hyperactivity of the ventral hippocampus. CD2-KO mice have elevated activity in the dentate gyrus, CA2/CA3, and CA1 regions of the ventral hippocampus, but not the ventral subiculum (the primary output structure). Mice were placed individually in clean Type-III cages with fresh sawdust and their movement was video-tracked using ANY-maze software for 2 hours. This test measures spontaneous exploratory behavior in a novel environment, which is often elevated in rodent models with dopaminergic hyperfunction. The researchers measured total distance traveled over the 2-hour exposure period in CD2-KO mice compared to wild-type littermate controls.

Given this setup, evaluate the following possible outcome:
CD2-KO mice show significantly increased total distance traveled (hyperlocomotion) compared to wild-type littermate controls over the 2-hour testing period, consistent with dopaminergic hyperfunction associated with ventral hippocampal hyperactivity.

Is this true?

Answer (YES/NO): YES